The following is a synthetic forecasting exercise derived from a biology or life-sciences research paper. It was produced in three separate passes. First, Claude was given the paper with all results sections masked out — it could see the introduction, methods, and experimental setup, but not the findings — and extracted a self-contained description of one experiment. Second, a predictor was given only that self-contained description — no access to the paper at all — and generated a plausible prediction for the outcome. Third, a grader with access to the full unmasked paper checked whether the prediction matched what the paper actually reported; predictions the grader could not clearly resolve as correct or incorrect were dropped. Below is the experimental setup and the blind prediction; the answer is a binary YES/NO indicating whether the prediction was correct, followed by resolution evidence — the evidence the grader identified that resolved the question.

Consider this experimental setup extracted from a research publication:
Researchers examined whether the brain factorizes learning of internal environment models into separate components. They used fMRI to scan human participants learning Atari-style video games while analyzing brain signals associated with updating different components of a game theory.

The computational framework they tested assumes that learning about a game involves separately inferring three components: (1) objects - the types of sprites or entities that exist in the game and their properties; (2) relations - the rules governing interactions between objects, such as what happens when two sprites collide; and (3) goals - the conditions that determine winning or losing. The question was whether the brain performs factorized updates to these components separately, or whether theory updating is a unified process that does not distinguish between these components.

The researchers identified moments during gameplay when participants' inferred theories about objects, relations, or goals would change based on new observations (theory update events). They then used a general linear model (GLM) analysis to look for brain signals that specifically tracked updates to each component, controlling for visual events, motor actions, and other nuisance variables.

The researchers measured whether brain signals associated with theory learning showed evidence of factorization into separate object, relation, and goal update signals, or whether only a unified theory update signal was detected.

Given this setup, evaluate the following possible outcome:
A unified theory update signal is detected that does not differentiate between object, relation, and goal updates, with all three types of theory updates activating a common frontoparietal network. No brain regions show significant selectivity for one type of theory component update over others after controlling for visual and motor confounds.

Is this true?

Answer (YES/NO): NO